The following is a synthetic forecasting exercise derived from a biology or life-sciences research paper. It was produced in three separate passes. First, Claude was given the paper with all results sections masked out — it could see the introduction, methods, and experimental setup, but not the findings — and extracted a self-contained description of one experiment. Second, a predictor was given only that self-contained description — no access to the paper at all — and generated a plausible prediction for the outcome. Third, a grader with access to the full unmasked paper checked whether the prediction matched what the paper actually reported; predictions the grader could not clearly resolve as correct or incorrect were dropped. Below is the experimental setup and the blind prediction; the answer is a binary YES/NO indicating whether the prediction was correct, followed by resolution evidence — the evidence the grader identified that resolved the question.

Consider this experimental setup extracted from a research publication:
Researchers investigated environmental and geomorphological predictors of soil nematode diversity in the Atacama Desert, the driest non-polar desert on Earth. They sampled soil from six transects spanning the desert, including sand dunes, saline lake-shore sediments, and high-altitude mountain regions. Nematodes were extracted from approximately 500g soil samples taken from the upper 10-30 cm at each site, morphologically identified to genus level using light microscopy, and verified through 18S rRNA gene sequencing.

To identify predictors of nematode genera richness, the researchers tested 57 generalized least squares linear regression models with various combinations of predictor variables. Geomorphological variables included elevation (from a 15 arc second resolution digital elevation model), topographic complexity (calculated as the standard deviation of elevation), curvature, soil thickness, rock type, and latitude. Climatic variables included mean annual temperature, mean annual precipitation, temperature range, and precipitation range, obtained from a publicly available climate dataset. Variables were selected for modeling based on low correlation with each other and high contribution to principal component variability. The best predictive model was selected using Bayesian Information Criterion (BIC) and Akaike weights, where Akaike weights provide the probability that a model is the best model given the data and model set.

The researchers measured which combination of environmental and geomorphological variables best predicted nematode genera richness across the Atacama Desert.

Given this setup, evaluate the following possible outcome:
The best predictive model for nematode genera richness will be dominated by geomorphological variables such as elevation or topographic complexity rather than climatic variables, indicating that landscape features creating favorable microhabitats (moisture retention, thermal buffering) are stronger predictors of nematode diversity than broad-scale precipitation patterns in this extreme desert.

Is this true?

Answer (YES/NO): NO